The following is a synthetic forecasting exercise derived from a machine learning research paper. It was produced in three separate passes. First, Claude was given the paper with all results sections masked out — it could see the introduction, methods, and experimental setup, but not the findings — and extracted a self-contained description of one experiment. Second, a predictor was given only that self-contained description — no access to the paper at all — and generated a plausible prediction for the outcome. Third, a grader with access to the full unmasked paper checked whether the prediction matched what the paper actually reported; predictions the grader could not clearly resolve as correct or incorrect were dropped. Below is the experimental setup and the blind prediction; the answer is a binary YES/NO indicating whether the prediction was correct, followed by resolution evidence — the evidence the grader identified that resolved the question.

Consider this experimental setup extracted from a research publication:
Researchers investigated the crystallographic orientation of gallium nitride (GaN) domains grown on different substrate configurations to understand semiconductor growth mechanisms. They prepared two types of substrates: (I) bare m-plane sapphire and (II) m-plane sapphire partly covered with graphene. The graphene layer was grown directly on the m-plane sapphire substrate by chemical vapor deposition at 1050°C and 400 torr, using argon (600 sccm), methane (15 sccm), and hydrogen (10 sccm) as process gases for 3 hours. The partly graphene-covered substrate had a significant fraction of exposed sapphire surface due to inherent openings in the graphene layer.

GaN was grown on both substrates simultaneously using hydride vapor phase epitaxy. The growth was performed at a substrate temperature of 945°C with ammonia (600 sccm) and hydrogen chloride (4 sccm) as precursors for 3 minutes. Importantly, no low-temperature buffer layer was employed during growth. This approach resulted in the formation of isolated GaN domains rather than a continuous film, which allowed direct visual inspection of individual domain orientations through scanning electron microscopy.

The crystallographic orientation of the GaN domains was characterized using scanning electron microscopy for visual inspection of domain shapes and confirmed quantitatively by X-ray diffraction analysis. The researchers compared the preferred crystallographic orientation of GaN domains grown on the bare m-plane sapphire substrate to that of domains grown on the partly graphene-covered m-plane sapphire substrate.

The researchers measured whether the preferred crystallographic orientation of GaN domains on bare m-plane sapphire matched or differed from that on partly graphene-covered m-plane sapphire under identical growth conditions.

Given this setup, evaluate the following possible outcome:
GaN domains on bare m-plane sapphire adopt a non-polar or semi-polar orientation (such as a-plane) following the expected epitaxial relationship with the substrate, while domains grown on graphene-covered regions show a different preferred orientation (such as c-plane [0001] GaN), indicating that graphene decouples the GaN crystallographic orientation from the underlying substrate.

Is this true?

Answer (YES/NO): NO